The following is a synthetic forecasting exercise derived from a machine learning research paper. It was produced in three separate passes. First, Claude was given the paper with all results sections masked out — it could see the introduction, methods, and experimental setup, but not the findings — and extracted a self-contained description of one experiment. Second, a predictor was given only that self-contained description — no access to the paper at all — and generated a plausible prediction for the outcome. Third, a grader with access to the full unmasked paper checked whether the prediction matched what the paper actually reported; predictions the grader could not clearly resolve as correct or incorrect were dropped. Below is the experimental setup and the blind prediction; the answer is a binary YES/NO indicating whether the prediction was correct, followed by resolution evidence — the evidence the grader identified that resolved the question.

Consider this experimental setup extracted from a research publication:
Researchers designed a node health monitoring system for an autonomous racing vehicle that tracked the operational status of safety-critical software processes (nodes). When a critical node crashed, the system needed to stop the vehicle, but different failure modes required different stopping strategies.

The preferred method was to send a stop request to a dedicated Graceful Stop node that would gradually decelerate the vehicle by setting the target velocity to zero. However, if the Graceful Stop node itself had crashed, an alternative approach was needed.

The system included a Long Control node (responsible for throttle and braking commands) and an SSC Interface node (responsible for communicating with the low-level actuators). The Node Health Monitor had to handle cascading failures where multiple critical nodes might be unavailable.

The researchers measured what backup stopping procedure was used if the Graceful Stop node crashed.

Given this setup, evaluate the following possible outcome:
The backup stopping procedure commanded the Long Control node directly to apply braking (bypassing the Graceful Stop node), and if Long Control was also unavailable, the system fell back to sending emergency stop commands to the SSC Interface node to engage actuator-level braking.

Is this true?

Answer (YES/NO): NO